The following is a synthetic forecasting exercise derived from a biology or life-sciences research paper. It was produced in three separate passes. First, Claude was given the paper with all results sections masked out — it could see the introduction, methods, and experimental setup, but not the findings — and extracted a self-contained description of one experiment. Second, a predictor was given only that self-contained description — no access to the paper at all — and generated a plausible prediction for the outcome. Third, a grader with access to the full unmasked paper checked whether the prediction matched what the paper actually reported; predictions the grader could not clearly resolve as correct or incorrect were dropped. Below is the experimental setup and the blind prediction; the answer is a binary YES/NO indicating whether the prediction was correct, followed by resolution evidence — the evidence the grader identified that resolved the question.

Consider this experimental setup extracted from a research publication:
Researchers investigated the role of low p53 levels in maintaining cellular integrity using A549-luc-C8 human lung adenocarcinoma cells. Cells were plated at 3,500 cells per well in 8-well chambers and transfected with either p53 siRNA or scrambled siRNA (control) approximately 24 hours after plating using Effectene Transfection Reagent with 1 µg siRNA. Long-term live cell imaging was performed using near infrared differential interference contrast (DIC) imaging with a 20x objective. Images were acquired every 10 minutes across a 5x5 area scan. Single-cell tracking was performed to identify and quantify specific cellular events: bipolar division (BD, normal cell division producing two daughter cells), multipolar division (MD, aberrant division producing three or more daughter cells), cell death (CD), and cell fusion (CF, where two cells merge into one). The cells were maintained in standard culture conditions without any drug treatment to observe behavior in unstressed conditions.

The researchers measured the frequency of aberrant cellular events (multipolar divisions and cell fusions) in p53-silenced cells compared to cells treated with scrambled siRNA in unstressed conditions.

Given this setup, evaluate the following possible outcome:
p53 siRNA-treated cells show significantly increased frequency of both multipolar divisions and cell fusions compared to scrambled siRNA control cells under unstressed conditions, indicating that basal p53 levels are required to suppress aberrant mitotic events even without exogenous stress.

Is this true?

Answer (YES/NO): YES